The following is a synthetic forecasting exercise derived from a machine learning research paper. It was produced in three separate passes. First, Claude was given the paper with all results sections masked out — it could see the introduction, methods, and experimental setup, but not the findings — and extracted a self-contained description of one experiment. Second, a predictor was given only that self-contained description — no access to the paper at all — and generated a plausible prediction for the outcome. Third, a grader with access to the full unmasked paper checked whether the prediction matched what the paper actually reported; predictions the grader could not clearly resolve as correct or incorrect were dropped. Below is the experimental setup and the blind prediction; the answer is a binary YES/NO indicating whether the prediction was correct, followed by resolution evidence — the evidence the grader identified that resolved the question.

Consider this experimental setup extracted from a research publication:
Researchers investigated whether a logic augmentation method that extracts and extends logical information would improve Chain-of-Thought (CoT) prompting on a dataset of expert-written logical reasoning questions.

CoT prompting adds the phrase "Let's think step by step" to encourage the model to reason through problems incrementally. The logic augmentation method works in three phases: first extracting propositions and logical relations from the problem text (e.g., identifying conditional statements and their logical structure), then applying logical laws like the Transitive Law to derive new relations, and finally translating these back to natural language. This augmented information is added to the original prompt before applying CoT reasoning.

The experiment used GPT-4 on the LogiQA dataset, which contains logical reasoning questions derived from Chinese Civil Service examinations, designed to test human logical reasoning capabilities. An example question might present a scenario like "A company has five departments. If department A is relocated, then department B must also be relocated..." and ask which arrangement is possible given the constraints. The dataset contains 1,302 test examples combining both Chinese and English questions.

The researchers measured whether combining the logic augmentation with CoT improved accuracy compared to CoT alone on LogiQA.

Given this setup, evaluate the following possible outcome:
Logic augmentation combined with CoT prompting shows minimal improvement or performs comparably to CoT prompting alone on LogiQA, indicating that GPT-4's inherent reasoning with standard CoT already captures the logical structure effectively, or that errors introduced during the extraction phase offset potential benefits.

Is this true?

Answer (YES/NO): YES